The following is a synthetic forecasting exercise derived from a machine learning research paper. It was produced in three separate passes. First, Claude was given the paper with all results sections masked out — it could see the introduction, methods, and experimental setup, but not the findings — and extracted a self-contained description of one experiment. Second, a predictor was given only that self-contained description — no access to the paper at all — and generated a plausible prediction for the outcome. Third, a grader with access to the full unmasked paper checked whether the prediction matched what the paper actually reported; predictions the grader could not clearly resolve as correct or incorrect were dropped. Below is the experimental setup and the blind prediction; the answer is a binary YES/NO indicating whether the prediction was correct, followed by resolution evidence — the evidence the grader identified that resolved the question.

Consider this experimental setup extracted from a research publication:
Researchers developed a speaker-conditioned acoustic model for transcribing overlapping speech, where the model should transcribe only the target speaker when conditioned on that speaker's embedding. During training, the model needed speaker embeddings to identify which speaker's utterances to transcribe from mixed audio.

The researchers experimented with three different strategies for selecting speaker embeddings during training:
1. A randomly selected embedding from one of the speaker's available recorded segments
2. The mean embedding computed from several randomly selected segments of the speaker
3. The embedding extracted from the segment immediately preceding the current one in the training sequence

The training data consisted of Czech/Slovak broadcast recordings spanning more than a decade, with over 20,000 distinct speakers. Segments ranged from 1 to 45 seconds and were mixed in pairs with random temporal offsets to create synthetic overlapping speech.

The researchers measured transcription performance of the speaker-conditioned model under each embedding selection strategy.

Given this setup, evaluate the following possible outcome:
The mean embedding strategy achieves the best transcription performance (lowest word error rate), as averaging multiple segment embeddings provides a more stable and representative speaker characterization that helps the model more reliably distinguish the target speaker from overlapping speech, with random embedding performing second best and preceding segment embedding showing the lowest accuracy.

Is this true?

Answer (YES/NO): NO